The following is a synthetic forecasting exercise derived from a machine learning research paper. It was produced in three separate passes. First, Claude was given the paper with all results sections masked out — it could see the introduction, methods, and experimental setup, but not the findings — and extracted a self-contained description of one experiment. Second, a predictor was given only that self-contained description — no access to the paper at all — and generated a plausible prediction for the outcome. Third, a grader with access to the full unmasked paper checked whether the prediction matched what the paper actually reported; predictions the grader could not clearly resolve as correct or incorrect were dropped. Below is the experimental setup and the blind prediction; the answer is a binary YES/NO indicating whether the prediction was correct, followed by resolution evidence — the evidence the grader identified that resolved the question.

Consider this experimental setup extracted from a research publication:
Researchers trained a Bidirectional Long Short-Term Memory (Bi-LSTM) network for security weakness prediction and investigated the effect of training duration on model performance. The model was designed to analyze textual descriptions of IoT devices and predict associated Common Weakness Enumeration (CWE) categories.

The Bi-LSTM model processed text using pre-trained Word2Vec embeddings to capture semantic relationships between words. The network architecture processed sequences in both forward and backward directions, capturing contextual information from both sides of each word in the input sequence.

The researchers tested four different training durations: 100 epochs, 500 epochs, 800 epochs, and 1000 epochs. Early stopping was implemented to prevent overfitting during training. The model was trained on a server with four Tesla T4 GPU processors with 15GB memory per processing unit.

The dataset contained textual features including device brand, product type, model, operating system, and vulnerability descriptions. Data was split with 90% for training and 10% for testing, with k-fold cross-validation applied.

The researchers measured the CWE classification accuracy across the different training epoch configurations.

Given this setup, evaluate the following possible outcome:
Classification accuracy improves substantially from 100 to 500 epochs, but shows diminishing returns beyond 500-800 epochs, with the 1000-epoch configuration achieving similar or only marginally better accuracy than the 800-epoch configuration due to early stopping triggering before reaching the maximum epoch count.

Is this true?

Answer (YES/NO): NO